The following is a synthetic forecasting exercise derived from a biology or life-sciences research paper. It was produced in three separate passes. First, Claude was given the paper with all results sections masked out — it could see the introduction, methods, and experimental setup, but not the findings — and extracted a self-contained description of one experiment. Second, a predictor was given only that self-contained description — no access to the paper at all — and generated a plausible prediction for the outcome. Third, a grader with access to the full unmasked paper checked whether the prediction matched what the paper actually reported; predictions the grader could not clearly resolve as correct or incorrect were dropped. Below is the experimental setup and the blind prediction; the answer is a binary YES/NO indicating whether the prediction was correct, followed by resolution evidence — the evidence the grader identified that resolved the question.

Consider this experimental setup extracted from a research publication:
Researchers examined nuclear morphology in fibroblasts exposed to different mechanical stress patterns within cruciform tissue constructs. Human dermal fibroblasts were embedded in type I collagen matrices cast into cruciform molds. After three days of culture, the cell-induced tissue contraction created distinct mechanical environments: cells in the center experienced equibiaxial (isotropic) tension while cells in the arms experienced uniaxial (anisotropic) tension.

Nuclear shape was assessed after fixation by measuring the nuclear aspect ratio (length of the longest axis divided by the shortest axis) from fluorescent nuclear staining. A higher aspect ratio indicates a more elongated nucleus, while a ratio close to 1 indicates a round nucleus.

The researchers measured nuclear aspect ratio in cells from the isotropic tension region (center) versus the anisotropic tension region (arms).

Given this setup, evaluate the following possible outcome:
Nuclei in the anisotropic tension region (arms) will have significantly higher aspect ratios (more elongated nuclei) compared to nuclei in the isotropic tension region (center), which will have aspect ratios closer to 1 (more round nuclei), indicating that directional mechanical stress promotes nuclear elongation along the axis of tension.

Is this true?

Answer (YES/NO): YES